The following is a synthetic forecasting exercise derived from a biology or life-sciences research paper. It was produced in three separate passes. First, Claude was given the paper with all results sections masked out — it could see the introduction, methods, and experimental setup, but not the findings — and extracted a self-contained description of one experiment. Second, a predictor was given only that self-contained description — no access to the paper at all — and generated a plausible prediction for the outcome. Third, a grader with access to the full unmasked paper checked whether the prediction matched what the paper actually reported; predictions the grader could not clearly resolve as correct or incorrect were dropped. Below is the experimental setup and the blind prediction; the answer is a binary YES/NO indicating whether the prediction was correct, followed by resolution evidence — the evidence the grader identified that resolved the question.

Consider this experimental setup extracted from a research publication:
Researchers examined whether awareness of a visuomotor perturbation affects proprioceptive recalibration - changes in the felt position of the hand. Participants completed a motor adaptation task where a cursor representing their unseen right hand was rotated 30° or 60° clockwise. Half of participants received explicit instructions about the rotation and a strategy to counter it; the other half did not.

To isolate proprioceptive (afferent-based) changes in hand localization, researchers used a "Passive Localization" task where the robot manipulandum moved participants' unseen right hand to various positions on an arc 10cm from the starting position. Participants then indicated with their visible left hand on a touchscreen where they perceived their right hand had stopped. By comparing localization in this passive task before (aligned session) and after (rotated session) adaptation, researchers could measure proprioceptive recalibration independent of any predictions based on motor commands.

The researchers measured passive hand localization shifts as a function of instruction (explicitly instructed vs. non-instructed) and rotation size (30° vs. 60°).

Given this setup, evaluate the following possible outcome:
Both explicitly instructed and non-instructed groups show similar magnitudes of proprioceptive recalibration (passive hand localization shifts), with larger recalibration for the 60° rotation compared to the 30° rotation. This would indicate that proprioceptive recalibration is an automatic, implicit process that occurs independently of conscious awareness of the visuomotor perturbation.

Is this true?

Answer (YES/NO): NO